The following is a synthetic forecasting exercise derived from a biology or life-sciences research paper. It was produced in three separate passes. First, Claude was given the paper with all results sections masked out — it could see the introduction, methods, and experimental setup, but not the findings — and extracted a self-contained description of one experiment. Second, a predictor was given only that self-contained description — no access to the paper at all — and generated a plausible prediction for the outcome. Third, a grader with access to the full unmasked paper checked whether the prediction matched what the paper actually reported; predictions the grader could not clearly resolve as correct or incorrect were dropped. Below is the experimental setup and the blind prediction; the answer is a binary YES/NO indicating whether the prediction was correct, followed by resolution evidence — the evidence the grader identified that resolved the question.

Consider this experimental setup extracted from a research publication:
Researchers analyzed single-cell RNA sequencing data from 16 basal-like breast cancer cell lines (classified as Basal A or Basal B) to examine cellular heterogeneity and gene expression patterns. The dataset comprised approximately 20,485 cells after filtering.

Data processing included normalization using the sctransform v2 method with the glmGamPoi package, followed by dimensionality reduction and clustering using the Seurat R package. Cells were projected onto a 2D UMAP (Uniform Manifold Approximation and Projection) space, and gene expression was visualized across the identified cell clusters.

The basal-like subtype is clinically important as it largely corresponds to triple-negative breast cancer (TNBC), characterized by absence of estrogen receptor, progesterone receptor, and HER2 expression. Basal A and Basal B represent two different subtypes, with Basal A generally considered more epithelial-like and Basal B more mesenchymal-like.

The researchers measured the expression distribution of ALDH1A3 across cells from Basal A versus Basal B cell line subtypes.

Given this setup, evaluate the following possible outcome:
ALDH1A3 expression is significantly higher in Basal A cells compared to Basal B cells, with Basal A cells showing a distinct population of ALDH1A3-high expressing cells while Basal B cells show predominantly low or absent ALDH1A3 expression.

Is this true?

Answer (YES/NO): YES